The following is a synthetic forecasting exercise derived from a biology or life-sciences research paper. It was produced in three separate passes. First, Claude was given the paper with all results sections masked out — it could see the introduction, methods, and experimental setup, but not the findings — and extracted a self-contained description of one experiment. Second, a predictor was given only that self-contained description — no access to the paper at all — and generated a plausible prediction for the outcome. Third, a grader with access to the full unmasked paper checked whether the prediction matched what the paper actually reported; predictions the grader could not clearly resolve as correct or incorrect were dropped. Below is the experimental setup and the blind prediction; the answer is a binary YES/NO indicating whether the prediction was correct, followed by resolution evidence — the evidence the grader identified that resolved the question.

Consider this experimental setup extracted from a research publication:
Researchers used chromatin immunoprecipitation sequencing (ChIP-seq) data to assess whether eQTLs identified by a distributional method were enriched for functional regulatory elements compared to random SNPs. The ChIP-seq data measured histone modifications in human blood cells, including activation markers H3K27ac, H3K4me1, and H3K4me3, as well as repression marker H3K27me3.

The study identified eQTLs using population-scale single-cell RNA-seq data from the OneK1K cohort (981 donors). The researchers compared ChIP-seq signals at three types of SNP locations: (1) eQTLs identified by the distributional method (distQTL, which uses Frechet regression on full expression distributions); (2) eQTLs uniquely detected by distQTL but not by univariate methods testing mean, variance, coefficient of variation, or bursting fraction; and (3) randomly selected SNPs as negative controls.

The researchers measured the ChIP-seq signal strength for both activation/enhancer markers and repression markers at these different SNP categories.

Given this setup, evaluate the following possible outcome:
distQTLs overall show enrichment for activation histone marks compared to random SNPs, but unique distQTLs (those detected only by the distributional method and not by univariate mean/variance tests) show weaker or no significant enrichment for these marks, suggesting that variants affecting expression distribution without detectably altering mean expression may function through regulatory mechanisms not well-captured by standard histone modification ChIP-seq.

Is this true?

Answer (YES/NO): NO